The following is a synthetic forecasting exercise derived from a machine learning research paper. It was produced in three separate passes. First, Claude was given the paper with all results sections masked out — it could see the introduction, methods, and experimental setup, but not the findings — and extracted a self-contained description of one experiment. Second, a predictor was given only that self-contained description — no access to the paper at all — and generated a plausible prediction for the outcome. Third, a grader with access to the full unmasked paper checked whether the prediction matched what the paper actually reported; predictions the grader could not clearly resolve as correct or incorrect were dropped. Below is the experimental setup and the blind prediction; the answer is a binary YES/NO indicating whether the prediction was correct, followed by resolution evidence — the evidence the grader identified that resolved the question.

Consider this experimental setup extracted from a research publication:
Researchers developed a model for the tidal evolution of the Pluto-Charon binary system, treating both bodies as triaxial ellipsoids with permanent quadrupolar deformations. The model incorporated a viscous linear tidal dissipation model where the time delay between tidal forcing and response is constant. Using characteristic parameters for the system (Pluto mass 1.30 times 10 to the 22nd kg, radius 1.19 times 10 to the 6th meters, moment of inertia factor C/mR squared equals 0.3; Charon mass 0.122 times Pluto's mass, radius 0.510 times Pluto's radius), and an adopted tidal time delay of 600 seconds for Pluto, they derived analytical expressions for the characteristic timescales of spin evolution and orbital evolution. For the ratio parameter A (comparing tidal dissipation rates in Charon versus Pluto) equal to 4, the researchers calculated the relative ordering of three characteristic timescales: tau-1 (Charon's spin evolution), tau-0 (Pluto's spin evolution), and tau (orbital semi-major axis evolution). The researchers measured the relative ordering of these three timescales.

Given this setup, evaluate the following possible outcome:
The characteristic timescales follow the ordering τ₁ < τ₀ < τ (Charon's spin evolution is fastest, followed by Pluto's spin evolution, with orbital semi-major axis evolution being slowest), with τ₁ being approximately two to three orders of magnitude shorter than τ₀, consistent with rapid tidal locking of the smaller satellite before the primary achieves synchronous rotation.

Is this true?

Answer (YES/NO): YES